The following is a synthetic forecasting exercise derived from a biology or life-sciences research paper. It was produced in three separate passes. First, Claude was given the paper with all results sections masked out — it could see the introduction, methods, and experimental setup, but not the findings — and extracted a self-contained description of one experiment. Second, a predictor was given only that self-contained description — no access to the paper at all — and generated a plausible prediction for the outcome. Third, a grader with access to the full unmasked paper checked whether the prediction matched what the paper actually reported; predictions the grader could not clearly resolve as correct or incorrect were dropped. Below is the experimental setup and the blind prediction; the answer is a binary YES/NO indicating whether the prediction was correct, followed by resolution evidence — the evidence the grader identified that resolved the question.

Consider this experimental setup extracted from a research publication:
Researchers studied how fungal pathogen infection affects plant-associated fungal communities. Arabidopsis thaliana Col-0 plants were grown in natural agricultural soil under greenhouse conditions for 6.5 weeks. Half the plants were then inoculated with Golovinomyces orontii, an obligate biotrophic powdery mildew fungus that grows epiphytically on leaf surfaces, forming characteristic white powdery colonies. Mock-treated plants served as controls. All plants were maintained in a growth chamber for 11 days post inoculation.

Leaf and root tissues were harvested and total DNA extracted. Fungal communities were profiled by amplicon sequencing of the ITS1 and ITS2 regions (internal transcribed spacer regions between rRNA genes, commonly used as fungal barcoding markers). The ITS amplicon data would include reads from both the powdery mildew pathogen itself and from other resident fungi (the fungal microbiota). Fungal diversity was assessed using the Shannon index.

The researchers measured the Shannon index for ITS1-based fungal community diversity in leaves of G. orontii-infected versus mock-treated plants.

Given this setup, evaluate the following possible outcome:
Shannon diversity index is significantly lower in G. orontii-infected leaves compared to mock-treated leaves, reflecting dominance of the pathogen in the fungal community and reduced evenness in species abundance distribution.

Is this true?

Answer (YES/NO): NO